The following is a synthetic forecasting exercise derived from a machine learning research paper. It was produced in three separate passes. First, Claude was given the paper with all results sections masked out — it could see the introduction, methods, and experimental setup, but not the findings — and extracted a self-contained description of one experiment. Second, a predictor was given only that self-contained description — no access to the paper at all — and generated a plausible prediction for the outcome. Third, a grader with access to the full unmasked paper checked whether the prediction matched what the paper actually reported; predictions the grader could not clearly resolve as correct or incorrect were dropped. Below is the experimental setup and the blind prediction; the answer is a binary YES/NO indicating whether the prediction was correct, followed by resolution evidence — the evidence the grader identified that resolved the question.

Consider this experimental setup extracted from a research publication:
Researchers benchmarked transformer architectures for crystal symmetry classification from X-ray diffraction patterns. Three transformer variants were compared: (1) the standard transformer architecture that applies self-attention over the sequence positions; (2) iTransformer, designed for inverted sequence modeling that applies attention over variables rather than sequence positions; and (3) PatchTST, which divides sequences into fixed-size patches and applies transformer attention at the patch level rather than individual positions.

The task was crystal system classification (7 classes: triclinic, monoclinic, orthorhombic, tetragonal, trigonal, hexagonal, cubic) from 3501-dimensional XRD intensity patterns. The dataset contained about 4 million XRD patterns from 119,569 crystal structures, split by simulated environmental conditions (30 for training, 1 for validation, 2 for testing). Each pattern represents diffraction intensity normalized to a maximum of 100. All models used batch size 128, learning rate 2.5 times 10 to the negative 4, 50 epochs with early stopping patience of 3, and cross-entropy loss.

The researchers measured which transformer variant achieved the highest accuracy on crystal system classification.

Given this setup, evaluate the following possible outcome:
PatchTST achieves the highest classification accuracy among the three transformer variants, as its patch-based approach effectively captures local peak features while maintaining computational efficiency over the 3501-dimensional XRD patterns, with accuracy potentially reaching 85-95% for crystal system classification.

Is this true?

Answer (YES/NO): NO